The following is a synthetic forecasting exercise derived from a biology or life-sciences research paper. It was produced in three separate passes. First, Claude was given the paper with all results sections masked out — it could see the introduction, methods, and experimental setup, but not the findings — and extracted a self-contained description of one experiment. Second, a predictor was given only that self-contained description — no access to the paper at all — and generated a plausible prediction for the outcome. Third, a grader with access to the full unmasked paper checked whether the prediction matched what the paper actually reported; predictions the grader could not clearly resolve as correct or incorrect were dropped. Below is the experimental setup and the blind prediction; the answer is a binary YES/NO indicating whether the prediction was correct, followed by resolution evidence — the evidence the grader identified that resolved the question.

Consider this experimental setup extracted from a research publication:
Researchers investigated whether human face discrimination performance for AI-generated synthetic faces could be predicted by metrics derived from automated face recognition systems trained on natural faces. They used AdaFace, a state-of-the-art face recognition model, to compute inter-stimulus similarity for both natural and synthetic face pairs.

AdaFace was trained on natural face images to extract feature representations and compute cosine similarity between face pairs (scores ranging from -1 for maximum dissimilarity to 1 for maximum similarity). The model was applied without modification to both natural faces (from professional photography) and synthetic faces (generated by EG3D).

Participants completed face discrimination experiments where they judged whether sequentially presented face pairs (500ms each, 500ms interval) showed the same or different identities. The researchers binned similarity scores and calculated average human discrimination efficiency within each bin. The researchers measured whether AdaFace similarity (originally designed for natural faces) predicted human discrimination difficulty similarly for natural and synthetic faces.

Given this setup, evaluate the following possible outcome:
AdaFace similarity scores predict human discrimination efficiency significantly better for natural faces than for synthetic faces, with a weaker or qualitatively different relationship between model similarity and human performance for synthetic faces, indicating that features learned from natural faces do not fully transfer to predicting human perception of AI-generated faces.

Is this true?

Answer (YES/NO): NO